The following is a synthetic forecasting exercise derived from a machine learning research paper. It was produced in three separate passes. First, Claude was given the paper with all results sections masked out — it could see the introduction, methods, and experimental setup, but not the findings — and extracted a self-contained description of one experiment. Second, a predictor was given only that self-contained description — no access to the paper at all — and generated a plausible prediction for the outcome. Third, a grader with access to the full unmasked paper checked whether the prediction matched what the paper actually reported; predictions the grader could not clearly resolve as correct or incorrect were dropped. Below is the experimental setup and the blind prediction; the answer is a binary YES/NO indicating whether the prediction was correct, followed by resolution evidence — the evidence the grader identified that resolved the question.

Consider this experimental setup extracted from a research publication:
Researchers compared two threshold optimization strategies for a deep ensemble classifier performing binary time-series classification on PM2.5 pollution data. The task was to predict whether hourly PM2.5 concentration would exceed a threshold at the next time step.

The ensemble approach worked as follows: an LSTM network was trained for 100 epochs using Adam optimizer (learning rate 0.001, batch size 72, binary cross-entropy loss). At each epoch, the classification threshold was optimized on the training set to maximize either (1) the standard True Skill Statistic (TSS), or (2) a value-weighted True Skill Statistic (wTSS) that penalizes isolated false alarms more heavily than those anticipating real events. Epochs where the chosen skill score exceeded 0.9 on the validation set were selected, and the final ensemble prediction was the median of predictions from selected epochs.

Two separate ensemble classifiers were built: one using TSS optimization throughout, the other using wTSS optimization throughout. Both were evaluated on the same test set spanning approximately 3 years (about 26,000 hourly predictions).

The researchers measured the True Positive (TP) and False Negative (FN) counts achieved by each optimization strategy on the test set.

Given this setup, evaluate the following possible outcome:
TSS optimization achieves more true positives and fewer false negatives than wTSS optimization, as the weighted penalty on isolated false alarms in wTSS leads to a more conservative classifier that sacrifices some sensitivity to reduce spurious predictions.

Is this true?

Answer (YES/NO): NO